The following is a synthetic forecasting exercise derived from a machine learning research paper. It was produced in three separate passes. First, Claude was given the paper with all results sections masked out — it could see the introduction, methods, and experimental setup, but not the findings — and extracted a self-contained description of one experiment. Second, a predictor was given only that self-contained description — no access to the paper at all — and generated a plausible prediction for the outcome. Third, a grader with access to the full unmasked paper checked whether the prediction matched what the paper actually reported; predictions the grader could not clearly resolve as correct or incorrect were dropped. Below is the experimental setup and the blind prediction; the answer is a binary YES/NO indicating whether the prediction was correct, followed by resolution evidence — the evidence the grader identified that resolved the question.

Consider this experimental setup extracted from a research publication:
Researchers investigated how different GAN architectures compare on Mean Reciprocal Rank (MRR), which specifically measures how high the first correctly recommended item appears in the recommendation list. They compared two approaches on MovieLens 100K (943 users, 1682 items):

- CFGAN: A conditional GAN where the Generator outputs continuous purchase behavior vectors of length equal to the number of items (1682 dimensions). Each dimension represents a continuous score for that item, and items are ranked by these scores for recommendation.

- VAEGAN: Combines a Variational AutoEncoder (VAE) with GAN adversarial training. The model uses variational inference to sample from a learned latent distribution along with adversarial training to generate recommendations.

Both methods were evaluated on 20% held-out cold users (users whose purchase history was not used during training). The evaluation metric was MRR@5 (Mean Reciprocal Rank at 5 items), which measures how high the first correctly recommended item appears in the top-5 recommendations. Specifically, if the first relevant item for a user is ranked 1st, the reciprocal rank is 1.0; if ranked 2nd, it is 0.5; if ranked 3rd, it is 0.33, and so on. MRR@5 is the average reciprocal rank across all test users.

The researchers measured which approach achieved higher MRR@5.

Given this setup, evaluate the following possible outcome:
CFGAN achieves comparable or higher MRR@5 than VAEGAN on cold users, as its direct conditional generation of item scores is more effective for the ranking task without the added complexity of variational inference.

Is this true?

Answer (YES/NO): NO